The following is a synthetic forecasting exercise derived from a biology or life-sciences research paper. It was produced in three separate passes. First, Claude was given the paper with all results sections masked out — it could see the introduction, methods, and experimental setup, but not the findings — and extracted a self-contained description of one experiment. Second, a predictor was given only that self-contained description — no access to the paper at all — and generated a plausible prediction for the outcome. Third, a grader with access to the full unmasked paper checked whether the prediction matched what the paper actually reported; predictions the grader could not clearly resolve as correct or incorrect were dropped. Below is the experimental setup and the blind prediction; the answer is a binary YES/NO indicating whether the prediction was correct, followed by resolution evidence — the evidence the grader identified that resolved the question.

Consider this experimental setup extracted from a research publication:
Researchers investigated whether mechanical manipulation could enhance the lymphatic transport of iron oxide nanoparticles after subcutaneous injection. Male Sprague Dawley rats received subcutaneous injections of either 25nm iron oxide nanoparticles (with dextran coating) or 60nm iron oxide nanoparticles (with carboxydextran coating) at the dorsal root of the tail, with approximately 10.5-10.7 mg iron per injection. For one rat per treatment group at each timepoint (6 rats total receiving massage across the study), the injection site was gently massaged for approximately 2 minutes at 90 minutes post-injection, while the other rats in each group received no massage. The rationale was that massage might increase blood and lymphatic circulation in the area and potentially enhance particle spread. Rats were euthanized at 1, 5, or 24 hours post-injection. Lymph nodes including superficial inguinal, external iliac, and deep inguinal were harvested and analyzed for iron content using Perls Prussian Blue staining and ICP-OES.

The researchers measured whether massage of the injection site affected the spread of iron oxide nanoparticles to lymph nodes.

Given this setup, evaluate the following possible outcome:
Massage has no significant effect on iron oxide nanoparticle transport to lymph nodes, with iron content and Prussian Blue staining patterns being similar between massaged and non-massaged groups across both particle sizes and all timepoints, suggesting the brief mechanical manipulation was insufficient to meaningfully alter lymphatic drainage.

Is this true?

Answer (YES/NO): YES